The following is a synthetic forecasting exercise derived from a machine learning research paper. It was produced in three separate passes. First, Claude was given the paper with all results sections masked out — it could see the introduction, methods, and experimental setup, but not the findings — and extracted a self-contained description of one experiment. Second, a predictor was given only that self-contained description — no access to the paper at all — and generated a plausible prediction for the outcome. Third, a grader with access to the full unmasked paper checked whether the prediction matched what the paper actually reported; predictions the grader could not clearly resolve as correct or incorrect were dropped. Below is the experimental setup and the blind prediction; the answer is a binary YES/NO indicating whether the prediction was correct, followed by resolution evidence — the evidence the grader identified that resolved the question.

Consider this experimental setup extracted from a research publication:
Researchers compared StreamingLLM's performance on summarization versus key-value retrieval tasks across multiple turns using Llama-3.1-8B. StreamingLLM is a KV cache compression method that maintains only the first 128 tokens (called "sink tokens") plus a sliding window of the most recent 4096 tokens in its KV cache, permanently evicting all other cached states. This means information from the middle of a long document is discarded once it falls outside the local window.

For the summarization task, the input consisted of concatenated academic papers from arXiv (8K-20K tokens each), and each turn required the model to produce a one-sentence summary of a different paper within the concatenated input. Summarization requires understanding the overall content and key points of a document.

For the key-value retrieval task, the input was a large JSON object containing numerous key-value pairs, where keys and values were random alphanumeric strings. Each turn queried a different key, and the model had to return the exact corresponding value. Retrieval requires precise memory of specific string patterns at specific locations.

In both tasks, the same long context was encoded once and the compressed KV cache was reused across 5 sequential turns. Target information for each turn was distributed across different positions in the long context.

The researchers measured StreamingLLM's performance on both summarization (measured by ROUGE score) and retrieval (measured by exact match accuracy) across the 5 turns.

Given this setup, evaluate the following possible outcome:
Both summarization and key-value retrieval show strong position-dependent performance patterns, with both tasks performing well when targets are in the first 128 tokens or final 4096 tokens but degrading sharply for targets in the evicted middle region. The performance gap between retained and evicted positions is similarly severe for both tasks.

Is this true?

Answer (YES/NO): NO